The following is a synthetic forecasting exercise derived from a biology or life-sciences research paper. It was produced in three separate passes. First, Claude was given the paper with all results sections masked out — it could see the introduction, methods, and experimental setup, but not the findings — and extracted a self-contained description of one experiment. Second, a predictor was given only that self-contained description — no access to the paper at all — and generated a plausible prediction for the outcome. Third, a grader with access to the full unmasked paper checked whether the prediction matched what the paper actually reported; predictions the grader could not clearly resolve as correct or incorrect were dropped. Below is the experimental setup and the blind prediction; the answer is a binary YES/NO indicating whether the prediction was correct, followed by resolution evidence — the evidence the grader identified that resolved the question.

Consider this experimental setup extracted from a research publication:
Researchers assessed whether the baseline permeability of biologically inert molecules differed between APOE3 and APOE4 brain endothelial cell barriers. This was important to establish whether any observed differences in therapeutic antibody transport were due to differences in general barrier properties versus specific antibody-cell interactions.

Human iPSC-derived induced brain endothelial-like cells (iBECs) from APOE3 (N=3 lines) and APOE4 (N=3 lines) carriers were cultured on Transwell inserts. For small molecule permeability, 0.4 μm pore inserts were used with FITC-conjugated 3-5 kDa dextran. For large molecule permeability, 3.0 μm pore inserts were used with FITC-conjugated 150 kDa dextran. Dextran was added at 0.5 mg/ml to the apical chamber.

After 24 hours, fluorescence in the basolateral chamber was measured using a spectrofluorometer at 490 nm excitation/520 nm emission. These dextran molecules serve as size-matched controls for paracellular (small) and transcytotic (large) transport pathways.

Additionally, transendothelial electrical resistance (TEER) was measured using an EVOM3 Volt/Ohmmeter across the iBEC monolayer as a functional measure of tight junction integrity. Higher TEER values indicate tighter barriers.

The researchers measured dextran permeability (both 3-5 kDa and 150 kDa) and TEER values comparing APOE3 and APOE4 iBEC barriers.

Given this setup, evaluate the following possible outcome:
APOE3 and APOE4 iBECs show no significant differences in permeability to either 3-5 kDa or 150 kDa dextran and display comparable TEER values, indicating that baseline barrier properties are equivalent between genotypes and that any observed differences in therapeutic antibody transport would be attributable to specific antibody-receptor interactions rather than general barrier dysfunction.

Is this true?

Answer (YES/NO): NO